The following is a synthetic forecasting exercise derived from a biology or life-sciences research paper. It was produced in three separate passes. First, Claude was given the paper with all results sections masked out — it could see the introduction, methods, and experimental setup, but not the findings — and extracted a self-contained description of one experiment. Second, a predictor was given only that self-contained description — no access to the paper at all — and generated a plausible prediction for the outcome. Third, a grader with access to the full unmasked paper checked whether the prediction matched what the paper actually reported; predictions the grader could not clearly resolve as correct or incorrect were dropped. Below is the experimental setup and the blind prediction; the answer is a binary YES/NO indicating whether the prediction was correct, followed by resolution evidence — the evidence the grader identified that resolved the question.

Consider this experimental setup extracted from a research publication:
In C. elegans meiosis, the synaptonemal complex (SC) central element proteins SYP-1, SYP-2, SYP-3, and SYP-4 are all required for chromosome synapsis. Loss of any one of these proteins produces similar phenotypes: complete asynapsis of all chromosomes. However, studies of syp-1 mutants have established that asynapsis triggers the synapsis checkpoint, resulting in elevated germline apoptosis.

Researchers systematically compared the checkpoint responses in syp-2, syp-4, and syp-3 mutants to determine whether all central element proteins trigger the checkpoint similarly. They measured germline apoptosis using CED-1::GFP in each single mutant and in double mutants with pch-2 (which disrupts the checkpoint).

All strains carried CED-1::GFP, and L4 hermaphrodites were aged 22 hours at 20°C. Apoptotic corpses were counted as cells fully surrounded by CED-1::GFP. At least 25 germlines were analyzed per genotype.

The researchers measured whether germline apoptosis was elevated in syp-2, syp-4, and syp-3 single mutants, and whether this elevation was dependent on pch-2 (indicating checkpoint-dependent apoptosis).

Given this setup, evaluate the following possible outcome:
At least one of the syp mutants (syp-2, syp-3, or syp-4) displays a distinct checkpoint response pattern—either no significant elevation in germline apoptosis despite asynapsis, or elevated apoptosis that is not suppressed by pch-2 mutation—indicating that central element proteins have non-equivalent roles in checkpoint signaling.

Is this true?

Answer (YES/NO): YES